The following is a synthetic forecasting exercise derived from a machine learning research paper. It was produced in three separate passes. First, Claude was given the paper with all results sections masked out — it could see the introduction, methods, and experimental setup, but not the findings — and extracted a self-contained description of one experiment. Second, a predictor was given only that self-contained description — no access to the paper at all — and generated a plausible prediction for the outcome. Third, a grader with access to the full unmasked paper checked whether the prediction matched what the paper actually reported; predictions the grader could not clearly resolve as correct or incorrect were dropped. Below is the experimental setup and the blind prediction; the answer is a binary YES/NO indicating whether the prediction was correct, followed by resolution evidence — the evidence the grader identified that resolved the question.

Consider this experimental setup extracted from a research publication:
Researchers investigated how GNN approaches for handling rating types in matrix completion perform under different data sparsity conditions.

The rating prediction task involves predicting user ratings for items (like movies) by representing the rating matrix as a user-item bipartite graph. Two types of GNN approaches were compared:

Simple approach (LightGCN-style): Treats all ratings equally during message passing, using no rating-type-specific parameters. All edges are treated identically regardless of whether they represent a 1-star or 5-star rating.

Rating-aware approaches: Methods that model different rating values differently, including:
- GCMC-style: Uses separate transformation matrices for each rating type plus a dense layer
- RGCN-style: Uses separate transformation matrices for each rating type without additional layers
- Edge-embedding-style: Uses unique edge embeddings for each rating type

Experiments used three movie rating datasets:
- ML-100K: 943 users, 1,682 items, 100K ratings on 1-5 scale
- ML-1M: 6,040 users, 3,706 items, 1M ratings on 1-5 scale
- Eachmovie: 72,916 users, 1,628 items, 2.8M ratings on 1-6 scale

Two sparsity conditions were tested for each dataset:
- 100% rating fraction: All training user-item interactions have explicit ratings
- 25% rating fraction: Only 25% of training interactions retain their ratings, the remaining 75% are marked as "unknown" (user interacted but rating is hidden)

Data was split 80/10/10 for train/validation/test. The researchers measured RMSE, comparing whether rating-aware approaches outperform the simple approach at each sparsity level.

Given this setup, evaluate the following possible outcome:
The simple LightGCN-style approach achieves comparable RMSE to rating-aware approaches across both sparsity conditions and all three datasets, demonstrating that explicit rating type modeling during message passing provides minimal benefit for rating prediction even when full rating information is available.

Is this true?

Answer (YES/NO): NO